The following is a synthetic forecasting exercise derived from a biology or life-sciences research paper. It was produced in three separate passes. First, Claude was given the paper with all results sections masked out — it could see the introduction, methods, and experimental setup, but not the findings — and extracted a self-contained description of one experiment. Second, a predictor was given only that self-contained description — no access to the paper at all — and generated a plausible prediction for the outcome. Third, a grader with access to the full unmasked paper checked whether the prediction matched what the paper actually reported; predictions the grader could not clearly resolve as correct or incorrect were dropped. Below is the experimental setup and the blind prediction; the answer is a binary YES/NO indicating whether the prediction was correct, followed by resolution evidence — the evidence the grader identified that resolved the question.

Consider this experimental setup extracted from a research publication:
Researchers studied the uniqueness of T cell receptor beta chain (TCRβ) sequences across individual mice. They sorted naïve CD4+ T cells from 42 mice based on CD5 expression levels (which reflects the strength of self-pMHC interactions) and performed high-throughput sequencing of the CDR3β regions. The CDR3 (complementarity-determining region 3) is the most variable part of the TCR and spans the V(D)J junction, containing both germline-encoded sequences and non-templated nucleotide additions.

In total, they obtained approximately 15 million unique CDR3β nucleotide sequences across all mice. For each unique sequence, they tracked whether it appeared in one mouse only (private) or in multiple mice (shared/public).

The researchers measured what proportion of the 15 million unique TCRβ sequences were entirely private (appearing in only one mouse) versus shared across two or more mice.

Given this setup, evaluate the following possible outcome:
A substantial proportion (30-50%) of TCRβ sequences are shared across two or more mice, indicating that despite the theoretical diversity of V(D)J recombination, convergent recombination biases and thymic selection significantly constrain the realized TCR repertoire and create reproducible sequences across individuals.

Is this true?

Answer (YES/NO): NO